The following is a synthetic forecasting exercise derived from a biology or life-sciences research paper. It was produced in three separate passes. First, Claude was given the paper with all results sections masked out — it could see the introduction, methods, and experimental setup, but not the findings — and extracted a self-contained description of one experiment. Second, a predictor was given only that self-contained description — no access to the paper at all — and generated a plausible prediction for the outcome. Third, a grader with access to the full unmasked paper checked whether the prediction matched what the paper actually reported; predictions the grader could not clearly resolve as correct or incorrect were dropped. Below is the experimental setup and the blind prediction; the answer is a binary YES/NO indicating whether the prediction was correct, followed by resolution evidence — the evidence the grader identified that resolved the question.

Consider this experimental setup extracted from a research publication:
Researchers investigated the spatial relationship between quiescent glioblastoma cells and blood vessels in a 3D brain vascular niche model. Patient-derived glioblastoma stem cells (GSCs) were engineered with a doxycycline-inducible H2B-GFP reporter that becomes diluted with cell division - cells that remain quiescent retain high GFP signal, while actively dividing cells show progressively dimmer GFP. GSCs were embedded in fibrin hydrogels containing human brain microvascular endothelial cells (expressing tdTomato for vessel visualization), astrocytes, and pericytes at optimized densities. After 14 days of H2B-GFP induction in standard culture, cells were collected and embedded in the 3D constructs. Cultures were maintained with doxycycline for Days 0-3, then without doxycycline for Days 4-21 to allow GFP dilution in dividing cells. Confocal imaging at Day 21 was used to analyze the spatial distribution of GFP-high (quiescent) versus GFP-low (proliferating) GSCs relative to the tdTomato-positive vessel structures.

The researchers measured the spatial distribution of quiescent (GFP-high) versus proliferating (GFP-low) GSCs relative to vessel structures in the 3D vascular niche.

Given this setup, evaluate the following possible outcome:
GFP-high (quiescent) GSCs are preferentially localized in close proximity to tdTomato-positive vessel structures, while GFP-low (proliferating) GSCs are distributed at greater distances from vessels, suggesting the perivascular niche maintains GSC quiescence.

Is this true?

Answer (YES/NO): YES